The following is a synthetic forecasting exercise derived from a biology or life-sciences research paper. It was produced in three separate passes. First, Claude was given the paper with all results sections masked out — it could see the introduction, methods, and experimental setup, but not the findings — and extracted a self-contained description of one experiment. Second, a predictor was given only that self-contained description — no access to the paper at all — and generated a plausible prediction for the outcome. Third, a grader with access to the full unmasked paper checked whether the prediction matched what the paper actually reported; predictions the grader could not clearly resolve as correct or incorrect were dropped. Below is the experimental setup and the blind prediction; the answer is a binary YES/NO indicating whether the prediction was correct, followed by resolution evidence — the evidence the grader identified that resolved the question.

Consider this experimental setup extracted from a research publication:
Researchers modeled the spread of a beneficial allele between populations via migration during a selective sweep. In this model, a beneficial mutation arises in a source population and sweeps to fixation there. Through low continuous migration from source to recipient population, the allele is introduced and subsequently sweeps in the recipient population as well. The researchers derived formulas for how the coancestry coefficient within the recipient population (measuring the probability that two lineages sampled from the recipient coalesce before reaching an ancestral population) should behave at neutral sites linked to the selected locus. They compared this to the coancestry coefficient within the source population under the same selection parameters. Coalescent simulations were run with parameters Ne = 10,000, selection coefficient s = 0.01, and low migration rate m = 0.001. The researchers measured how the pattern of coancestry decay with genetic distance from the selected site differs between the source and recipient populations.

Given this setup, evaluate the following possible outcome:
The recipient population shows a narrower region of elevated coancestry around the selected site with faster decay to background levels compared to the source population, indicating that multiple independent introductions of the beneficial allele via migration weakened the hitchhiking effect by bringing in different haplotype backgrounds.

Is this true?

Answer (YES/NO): YES